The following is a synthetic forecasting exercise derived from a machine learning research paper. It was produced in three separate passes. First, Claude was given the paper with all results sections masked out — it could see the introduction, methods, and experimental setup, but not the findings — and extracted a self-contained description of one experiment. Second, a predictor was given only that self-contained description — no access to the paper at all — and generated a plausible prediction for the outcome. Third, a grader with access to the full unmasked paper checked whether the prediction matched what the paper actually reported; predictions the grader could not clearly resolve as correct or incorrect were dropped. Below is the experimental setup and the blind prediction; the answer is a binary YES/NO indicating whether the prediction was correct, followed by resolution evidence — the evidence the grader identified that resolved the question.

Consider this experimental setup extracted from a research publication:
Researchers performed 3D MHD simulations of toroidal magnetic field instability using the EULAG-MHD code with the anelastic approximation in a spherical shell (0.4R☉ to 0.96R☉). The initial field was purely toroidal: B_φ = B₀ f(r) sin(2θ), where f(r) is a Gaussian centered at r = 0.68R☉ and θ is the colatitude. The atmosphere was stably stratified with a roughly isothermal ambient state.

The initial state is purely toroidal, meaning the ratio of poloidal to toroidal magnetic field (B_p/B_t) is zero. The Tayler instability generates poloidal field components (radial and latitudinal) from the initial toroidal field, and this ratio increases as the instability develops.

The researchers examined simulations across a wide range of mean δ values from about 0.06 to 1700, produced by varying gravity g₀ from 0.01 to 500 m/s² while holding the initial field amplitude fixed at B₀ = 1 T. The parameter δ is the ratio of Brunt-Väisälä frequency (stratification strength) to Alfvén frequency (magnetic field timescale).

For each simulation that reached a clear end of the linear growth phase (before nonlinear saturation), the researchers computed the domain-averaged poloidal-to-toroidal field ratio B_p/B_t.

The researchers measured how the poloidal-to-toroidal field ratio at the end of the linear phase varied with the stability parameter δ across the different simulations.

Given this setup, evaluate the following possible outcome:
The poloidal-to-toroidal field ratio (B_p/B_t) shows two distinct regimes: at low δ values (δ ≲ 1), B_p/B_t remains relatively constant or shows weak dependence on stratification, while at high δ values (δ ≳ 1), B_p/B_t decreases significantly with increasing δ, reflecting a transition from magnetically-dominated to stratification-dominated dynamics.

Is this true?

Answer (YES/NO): NO